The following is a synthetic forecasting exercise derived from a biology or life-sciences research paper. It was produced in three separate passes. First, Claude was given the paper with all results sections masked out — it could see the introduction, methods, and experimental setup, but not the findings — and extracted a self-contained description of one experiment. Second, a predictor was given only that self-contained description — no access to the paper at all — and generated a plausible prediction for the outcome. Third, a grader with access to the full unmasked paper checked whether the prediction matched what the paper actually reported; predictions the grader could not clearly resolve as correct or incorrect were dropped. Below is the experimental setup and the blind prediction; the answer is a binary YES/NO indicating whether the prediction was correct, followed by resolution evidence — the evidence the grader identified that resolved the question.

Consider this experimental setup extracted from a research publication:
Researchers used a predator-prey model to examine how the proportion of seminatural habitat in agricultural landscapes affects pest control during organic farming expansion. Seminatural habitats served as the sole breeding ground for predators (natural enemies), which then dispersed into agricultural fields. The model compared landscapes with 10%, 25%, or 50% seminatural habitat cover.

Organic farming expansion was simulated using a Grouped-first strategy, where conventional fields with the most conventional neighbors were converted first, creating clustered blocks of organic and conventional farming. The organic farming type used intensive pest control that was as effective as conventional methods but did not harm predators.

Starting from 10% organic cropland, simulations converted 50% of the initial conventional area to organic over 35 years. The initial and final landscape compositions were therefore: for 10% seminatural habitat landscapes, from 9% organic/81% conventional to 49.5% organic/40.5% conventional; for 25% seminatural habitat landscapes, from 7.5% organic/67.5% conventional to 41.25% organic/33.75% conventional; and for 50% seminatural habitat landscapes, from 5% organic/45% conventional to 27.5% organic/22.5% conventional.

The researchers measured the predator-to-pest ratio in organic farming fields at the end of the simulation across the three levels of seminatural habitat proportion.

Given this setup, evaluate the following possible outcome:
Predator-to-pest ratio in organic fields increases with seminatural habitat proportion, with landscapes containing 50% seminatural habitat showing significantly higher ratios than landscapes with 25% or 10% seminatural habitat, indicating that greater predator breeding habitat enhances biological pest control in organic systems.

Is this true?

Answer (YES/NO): YES